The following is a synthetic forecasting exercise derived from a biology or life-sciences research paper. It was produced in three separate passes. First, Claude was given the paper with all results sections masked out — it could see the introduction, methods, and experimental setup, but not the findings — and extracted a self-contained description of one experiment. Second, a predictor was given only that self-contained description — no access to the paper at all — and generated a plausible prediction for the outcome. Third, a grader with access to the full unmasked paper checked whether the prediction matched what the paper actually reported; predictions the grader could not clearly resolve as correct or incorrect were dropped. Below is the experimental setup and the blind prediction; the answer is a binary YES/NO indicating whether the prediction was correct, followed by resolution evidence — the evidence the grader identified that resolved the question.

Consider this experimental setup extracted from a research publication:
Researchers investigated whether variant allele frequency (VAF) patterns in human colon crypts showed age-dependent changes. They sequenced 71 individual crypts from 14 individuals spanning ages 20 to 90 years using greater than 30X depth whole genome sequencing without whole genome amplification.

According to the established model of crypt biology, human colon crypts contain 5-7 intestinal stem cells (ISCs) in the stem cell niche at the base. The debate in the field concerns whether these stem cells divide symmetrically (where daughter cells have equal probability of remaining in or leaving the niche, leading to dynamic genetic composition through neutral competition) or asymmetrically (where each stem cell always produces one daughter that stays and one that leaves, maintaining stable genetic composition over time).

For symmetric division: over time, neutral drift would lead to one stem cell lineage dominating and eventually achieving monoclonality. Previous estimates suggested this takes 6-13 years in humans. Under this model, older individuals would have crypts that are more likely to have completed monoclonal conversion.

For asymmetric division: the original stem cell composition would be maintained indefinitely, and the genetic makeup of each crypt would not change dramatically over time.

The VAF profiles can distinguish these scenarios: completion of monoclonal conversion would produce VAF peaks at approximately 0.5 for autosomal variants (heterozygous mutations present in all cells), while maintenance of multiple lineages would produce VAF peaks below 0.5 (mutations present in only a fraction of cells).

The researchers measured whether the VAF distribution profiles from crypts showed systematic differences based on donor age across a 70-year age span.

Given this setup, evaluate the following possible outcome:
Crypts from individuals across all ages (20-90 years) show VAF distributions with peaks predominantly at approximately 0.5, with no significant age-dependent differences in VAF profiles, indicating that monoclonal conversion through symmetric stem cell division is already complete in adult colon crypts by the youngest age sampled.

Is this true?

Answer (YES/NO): NO